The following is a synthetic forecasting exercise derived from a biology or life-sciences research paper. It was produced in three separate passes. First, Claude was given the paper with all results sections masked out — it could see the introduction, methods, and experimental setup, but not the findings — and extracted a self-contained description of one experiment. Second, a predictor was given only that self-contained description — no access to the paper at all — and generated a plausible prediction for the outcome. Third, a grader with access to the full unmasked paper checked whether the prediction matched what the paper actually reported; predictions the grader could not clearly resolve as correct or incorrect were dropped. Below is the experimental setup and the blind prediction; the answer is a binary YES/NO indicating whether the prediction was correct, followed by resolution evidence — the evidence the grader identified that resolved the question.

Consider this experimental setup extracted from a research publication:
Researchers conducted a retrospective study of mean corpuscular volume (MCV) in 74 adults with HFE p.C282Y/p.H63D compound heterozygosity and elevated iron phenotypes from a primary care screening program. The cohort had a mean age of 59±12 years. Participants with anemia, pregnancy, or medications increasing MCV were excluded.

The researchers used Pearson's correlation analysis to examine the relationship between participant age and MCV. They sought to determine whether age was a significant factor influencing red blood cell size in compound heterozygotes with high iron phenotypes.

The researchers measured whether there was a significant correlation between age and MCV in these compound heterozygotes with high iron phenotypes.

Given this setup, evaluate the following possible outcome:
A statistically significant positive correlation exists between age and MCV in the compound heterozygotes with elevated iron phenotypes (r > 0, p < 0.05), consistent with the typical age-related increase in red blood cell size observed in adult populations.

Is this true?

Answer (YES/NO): YES